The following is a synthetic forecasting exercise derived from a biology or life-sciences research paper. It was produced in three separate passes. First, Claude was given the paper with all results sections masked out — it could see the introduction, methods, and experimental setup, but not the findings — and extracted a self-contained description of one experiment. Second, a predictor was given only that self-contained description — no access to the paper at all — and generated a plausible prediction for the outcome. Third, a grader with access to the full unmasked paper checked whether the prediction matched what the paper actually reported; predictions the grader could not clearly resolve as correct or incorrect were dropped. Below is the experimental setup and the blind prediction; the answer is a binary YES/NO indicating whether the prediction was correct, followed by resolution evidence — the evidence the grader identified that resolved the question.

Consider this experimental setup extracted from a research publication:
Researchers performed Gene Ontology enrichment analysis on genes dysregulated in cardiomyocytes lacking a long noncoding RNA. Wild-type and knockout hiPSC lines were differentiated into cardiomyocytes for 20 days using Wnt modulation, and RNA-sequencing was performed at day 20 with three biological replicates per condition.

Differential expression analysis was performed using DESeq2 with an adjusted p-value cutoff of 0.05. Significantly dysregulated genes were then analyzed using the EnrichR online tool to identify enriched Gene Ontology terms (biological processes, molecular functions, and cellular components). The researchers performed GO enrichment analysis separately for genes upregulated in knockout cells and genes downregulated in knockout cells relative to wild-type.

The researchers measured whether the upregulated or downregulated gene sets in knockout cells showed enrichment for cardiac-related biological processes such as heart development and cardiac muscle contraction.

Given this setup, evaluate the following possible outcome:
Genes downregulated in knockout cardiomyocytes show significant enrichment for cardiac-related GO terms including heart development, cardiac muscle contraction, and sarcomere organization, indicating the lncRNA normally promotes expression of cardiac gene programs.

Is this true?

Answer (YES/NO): YES